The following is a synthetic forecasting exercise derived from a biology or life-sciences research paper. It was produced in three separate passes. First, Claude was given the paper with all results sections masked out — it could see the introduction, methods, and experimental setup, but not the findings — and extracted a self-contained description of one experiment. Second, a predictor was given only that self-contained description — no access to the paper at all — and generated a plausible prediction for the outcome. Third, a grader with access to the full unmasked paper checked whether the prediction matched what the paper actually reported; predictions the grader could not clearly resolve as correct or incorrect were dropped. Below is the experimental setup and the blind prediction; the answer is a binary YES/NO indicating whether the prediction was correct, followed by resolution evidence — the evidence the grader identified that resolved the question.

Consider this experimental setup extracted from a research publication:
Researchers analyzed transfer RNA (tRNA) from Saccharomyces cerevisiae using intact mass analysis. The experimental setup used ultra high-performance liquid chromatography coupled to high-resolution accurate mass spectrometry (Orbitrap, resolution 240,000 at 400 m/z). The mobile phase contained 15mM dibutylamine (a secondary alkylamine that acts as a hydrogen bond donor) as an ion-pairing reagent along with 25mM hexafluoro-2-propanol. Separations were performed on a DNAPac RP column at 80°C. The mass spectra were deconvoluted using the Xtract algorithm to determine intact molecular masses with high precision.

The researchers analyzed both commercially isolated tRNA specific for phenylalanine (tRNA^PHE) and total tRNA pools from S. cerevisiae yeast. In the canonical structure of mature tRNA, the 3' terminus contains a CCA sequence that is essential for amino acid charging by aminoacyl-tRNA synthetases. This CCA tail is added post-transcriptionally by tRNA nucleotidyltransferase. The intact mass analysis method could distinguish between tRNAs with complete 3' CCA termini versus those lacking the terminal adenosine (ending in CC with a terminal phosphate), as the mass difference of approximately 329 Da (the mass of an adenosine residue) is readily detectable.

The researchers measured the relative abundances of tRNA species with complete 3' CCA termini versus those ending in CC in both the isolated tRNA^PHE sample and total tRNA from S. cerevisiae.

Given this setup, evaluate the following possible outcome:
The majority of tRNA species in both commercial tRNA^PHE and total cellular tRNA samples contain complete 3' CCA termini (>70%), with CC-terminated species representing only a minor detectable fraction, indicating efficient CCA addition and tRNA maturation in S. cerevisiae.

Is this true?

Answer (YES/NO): NO